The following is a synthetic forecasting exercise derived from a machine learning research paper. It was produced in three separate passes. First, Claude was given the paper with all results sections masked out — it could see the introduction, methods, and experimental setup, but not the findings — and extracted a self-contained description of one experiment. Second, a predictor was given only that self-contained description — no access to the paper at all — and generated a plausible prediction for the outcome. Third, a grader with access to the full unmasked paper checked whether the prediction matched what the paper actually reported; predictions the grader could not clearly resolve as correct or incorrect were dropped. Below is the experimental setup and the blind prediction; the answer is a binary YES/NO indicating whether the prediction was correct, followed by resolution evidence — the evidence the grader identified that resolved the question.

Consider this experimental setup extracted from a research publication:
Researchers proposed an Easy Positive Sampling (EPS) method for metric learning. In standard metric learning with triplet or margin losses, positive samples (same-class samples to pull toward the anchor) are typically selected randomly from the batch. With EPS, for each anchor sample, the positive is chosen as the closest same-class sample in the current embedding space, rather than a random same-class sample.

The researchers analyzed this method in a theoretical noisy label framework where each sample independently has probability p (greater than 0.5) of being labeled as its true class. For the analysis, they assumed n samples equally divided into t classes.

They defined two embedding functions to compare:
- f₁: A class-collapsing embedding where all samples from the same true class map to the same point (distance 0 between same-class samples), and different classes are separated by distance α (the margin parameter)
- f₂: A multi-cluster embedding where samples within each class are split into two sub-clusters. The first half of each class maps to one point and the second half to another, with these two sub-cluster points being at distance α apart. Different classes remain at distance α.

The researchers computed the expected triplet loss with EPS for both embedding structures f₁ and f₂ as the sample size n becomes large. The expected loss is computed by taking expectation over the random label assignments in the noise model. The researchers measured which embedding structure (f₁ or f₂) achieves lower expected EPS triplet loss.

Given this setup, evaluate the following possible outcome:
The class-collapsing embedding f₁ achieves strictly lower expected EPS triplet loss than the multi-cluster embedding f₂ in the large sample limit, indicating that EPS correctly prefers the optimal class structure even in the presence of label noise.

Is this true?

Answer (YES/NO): NO